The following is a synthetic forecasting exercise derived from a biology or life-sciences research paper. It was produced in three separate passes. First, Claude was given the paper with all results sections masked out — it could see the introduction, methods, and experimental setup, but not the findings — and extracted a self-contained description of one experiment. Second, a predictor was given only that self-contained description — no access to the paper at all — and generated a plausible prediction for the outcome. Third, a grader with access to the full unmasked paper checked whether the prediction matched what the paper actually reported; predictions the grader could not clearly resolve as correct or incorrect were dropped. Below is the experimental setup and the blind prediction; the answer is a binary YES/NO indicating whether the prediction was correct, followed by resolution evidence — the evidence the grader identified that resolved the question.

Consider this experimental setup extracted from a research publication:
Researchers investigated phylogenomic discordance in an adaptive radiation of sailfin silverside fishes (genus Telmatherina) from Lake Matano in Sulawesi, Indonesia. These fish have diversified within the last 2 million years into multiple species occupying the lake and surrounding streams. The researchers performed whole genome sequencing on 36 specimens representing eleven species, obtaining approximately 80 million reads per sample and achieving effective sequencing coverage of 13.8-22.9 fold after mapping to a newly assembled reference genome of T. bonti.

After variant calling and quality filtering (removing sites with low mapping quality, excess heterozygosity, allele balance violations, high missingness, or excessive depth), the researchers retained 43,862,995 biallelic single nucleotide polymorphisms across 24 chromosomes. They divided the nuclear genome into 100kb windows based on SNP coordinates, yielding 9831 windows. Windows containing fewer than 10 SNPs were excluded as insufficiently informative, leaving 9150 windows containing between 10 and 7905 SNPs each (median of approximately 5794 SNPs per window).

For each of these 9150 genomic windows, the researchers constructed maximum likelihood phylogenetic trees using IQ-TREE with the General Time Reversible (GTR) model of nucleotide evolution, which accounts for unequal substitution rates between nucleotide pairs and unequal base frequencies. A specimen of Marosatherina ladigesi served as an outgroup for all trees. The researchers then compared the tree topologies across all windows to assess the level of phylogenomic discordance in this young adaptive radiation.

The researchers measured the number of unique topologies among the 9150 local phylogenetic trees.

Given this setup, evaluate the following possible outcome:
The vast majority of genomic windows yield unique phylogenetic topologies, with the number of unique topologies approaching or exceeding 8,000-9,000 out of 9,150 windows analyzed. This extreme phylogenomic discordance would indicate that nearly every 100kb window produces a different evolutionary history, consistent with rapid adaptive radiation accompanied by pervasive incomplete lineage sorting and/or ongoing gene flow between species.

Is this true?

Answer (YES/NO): YES